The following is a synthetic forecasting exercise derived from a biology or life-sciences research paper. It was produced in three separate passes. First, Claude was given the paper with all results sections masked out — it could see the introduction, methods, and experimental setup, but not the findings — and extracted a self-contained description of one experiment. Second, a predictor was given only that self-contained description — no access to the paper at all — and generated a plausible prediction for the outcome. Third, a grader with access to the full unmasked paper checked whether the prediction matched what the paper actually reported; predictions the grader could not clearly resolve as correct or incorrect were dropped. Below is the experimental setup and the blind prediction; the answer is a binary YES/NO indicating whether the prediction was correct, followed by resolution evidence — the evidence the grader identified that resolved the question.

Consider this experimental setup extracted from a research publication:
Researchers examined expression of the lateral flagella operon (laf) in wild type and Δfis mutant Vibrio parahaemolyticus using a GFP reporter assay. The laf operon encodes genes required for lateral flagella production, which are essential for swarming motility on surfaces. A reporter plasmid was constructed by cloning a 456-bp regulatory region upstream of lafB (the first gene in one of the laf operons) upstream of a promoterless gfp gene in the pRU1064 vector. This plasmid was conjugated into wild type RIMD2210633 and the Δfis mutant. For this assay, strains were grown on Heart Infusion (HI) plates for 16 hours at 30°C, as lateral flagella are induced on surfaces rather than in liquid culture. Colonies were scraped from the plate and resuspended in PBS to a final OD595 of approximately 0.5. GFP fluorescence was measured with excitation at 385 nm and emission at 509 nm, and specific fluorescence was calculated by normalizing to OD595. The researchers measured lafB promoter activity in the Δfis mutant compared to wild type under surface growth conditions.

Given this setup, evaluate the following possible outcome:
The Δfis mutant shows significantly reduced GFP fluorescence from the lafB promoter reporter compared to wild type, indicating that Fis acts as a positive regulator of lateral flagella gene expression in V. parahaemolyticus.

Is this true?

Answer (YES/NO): YES